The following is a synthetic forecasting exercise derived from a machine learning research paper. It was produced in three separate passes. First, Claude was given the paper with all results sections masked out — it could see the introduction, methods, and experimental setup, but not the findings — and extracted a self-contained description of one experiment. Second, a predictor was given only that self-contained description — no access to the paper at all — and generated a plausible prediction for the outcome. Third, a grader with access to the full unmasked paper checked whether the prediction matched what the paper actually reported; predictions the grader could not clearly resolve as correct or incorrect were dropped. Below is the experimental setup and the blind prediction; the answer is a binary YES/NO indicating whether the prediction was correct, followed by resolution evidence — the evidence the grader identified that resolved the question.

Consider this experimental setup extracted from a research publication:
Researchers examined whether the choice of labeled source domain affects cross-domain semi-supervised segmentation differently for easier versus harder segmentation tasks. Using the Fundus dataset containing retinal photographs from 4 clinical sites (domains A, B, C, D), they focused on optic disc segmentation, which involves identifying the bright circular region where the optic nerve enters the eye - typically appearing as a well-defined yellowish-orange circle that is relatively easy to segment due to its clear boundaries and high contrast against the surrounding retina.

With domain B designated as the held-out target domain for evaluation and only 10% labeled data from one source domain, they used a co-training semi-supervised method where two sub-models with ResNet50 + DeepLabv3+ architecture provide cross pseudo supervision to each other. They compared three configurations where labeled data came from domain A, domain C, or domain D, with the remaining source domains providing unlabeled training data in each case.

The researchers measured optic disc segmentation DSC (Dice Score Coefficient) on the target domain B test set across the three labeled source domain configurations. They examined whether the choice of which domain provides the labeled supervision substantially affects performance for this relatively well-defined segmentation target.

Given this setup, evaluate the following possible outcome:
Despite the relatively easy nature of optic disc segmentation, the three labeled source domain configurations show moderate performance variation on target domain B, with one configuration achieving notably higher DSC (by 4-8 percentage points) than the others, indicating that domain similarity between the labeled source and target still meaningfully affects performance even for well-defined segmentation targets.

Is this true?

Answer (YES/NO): NO